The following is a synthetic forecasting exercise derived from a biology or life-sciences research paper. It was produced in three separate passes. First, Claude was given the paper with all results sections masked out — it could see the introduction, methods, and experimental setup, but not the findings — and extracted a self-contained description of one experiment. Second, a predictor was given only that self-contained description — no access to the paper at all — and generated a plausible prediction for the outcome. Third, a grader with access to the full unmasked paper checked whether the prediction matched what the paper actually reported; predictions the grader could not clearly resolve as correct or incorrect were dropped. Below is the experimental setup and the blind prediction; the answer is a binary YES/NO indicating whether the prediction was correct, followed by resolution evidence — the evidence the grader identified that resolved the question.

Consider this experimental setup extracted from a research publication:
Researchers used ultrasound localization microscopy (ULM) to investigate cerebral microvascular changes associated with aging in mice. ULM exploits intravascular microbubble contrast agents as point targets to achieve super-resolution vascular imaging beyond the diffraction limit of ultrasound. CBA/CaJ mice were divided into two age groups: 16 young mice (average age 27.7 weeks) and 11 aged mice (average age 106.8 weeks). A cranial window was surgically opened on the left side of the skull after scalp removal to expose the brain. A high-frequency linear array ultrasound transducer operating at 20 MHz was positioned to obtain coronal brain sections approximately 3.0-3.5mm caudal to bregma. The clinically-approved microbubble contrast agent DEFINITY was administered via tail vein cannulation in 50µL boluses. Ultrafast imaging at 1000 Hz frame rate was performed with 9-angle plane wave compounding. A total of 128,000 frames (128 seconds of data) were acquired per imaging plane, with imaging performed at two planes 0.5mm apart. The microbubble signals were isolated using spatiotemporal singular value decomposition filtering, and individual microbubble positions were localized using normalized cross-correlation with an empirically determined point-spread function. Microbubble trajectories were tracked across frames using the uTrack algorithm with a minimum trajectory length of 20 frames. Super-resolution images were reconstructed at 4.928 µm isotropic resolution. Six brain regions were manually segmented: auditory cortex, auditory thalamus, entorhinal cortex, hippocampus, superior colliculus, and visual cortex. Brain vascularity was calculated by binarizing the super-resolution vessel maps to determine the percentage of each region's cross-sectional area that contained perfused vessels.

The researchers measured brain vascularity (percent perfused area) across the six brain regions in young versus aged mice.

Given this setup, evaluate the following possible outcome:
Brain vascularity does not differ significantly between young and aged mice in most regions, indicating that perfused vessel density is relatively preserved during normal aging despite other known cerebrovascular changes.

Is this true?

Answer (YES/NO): YES